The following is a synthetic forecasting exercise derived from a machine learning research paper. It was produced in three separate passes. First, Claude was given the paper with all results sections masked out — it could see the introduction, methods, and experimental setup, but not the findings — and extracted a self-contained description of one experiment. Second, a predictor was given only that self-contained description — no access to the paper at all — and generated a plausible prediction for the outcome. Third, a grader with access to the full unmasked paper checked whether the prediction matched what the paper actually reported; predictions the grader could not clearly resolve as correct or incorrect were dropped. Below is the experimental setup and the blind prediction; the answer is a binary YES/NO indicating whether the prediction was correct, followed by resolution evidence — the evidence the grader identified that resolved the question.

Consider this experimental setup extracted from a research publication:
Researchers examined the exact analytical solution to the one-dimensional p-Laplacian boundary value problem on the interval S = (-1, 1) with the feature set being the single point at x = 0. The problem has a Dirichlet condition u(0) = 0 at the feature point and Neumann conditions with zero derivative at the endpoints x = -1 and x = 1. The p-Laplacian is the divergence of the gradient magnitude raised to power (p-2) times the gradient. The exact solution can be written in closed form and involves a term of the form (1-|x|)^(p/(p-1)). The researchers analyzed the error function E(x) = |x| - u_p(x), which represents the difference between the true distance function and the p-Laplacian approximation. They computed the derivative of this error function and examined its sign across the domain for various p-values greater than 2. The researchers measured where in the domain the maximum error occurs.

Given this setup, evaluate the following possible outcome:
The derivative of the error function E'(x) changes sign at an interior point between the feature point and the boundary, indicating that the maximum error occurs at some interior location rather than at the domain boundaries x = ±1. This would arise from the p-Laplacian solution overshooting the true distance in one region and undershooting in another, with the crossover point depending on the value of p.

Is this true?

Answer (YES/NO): NO